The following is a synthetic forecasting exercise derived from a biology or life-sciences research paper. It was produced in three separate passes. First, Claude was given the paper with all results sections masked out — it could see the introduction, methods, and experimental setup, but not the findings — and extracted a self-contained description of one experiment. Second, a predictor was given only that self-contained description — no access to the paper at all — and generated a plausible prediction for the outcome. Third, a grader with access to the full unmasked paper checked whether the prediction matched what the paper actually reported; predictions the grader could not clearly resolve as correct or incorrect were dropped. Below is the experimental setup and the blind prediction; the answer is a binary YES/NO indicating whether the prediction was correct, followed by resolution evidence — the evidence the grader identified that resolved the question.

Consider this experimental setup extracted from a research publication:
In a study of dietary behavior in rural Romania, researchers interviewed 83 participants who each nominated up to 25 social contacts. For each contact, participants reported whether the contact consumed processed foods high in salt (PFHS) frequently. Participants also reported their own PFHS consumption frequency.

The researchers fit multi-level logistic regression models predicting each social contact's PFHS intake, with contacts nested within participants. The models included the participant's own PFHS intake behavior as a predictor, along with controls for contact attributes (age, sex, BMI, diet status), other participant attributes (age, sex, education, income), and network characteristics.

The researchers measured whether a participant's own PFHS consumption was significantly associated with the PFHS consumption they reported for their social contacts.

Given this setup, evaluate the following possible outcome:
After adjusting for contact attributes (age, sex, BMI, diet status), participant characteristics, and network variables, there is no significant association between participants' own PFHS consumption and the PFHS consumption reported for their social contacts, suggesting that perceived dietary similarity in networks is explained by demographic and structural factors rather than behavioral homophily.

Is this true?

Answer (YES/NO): NO